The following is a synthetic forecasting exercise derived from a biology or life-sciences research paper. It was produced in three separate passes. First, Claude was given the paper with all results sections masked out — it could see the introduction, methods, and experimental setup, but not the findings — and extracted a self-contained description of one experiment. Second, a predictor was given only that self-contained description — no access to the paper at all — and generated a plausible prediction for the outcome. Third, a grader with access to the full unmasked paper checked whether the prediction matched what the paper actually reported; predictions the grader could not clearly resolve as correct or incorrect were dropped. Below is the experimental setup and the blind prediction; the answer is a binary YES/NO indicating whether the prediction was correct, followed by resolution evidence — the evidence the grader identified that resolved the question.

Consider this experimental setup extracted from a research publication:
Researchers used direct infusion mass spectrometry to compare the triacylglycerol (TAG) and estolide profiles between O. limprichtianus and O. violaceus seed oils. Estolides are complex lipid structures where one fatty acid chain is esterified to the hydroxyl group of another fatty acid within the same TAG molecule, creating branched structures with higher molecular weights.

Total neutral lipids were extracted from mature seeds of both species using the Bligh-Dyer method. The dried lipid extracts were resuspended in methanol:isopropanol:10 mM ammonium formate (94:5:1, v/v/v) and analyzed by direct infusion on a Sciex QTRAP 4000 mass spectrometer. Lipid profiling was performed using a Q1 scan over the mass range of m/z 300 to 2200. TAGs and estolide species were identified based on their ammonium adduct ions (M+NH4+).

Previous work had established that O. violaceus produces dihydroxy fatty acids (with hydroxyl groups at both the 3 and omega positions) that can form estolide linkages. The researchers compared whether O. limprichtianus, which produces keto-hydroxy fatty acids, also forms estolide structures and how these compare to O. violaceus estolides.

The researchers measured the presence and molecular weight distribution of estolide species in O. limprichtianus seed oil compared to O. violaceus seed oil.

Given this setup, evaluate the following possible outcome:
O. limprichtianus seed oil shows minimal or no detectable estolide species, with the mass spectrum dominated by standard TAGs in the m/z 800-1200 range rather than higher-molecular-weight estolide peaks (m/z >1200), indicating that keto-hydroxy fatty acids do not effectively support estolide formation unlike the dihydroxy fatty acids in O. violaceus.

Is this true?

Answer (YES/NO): NO